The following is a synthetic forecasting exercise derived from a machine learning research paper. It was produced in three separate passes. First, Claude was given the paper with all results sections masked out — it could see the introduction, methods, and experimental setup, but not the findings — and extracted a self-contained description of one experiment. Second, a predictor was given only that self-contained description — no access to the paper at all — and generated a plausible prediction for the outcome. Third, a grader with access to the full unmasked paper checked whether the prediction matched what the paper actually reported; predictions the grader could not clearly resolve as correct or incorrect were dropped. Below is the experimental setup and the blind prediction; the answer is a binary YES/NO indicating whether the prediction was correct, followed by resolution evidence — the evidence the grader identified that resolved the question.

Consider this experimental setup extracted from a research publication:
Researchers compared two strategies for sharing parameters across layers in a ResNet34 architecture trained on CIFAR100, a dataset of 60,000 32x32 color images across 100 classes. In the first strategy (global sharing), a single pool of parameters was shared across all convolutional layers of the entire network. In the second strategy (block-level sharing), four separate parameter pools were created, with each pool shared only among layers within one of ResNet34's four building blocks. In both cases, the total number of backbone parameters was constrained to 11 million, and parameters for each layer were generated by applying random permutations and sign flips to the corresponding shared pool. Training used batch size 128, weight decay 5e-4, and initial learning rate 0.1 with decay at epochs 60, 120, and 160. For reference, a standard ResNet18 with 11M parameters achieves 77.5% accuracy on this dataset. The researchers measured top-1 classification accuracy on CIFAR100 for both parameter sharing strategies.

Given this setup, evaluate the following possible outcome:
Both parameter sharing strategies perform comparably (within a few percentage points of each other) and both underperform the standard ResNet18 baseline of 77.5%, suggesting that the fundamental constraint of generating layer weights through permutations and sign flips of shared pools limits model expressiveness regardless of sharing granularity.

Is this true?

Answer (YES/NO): NO